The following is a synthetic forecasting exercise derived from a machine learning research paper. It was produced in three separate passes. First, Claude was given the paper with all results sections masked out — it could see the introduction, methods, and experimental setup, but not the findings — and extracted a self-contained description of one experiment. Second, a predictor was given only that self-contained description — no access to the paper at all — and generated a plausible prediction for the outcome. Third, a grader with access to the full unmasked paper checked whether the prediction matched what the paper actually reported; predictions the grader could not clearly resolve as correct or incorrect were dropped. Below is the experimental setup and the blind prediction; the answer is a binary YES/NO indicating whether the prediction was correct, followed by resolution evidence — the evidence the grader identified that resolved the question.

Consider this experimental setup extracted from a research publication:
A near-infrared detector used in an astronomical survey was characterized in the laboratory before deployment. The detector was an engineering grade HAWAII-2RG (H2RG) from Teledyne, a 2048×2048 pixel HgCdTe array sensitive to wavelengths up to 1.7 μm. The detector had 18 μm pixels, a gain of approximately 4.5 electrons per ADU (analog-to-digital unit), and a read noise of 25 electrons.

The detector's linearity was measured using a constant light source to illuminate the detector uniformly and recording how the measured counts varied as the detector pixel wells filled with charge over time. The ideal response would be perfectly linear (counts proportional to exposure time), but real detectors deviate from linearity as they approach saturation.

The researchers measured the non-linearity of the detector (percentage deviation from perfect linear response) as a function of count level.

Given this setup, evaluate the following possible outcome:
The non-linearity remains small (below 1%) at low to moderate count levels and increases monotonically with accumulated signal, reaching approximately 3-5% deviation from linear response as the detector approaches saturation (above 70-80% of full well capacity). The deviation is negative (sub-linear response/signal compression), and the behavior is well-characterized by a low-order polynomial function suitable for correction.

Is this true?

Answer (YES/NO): NO